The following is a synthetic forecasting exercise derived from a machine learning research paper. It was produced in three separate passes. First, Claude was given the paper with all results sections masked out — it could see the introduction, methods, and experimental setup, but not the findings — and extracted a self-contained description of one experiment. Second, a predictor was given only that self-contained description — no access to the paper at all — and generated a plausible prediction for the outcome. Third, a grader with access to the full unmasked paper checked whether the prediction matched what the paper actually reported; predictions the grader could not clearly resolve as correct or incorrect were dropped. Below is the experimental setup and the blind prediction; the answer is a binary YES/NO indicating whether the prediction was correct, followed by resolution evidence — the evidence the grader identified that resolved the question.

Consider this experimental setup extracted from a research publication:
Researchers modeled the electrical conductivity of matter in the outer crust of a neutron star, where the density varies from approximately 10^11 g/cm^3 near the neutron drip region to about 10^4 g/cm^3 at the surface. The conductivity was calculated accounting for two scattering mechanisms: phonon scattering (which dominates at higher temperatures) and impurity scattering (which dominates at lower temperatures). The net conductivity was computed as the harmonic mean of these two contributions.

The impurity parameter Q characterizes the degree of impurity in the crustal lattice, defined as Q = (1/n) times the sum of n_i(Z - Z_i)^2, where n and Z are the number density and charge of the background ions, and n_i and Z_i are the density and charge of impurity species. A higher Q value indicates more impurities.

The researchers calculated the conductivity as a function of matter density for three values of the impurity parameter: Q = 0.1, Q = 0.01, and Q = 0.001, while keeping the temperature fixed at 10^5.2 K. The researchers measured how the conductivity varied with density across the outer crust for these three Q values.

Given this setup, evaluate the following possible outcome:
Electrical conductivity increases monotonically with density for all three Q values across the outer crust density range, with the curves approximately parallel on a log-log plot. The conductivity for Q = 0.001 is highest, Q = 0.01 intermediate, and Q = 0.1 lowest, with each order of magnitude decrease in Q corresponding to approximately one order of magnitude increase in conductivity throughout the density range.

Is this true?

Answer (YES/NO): NO